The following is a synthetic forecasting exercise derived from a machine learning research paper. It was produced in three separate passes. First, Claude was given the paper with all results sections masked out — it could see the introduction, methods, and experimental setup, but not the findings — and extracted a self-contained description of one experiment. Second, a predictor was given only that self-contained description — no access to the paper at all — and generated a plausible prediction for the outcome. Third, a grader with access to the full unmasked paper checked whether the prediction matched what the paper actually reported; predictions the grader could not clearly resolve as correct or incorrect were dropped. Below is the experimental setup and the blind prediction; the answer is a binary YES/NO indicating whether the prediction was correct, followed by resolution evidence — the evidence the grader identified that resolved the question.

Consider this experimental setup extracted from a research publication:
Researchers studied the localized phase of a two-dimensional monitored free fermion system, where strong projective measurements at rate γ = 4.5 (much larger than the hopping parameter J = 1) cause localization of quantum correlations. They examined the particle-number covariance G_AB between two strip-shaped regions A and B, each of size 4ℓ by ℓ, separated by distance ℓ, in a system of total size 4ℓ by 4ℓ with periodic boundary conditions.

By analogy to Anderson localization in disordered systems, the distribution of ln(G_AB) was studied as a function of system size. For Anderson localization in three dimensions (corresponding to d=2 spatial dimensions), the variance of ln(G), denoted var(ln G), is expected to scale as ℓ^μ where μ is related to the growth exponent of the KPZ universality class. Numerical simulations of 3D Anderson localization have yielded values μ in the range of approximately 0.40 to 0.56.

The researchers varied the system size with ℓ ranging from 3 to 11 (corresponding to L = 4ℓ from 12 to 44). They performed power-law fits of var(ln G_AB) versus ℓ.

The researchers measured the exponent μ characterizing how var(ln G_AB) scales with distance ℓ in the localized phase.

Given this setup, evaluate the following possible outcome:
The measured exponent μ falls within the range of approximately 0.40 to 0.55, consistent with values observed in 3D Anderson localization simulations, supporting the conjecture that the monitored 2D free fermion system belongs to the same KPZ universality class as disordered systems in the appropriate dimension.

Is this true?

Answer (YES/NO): NO